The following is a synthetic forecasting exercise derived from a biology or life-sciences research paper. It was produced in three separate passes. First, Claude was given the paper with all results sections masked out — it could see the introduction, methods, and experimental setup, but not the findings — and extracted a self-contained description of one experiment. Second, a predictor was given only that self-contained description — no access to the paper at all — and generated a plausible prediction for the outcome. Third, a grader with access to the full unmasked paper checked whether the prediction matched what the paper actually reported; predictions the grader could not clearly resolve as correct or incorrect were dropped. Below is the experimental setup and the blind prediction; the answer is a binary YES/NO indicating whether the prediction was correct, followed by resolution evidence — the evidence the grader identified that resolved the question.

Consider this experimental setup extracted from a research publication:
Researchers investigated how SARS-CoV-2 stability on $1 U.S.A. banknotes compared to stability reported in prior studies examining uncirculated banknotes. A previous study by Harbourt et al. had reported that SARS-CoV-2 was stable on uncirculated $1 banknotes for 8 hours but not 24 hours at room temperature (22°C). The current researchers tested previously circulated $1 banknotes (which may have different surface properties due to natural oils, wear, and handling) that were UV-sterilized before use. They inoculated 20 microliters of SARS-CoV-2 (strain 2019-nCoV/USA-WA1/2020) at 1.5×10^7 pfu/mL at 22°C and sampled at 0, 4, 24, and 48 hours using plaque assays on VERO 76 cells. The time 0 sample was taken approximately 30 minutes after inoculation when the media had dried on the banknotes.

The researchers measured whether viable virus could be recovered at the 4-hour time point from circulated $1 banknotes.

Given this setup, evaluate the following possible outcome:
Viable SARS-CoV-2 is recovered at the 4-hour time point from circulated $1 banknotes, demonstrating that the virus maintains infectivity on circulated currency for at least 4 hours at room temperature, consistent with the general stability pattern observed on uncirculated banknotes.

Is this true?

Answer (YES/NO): NO